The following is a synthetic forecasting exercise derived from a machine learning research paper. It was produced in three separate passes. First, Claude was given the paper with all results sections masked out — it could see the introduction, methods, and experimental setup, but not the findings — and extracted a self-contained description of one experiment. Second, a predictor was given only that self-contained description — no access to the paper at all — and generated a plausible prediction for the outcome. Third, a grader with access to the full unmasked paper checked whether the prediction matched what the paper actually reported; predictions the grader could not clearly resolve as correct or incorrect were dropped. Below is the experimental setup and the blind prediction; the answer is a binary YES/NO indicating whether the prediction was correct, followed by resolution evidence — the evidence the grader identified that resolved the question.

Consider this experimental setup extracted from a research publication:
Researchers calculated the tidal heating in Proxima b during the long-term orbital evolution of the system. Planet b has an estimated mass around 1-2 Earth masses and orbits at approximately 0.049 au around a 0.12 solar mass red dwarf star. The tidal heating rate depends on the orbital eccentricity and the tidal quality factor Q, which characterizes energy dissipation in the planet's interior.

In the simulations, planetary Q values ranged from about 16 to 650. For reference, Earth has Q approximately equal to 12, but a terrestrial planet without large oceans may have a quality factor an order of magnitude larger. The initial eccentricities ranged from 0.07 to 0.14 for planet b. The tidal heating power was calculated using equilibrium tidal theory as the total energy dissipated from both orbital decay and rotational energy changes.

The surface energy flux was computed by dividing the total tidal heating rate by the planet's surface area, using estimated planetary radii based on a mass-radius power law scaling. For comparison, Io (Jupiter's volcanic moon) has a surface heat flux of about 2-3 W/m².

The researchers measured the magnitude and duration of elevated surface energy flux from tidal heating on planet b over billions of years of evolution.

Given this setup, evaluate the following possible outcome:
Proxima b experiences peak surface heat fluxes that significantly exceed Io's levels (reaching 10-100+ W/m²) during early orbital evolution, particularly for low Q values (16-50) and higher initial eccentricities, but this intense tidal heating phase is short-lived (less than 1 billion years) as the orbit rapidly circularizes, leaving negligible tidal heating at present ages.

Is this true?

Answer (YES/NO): NO